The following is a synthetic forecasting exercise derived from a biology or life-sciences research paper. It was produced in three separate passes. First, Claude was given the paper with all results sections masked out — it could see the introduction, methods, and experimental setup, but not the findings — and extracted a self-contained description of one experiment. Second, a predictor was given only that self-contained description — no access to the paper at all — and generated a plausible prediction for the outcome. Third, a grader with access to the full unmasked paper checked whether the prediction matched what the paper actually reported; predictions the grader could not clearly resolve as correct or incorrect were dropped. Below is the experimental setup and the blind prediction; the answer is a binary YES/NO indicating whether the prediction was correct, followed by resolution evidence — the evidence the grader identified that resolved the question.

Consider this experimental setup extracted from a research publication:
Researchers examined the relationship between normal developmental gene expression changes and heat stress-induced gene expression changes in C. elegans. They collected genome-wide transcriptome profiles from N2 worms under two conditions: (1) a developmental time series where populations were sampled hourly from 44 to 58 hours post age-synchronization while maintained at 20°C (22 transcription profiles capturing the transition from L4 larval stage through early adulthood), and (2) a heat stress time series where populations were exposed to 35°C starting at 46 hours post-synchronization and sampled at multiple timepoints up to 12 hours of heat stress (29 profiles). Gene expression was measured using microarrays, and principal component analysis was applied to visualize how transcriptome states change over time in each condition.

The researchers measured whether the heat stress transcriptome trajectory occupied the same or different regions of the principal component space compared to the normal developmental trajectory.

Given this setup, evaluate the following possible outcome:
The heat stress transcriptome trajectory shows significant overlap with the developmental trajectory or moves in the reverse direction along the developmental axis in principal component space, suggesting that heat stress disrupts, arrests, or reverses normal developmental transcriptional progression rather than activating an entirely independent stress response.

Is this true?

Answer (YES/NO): NO